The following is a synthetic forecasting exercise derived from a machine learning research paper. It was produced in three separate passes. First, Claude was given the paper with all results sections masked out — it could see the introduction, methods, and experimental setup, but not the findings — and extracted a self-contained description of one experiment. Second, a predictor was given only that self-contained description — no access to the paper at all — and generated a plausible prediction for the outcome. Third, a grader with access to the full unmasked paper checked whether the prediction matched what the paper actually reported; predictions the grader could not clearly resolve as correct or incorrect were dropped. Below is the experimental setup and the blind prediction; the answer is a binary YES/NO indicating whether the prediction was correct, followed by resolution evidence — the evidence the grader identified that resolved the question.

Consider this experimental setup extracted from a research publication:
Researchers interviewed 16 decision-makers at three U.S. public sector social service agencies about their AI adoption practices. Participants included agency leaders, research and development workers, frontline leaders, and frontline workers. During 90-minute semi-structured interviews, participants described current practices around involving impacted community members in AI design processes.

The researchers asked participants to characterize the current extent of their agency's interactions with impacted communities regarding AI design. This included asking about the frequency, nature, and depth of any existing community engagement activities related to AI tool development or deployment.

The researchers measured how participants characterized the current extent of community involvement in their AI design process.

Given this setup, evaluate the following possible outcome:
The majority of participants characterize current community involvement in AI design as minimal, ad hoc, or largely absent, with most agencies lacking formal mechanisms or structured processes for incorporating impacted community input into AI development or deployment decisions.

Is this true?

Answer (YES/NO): YES